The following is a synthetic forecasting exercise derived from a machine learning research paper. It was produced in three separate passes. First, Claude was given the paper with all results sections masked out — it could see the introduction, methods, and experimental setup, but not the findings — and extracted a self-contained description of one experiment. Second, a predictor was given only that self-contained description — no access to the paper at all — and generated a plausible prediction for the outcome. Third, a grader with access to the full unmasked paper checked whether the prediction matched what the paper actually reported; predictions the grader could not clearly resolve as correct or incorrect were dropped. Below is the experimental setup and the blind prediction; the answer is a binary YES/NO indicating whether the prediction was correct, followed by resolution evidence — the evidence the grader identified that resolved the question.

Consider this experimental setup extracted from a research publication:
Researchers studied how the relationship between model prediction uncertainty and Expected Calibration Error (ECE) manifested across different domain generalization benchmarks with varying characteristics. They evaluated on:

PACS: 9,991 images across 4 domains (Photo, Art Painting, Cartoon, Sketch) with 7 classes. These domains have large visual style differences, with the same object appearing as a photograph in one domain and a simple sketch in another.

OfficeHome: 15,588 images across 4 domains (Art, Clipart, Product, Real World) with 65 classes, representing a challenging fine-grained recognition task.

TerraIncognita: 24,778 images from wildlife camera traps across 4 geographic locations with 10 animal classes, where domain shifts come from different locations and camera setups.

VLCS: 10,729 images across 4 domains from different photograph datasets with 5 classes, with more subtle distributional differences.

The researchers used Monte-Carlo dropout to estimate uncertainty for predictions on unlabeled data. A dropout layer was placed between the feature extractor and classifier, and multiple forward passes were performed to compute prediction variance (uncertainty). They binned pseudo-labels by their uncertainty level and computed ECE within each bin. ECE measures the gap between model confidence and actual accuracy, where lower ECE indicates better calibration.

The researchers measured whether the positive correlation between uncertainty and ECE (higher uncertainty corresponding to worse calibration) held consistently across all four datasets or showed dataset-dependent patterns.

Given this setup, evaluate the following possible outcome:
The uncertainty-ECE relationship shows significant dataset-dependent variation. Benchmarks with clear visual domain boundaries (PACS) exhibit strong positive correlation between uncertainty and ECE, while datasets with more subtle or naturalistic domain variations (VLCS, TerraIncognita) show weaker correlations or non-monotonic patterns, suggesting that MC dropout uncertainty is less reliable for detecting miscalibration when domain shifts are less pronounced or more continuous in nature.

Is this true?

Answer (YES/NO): NO